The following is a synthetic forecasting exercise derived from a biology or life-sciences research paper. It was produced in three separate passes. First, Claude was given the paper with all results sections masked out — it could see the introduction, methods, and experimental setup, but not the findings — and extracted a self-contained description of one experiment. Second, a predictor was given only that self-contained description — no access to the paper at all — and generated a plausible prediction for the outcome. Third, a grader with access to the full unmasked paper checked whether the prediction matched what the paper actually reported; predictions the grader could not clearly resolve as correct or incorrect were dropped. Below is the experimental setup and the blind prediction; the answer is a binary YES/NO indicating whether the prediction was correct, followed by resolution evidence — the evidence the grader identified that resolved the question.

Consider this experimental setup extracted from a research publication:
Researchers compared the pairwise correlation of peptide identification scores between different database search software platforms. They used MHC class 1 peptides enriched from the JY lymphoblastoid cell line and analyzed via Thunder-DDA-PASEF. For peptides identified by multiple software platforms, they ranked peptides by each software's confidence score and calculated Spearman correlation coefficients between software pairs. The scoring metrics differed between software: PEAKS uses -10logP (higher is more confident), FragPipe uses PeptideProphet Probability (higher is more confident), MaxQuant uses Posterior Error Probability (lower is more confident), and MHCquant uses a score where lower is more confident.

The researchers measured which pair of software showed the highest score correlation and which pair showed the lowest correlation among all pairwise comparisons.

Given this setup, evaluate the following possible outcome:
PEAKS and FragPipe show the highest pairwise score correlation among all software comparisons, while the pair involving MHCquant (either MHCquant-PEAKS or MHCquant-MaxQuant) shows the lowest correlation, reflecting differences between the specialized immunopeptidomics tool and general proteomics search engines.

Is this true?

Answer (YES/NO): NO